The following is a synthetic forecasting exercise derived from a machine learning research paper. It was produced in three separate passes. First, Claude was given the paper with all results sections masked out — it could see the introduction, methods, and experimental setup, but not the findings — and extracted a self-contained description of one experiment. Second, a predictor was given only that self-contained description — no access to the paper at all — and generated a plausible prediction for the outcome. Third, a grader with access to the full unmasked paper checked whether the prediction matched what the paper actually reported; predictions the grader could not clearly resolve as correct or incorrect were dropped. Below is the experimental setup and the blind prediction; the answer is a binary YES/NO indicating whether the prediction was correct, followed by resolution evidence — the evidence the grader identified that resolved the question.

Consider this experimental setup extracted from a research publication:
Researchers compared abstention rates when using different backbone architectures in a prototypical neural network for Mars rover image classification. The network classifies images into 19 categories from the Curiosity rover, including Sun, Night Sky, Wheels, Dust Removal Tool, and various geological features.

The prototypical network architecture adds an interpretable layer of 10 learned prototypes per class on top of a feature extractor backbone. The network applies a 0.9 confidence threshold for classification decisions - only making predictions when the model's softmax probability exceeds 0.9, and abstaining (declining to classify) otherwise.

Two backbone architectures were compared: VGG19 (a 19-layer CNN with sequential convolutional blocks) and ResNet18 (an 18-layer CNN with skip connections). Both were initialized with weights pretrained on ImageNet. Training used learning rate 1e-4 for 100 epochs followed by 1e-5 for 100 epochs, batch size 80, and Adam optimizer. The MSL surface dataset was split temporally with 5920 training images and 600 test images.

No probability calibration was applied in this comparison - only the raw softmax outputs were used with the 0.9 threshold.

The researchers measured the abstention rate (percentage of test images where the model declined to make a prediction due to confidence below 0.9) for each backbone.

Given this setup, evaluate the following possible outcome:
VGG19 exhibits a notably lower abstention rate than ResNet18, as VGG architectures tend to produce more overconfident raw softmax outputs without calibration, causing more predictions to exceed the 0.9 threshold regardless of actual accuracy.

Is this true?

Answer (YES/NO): YES